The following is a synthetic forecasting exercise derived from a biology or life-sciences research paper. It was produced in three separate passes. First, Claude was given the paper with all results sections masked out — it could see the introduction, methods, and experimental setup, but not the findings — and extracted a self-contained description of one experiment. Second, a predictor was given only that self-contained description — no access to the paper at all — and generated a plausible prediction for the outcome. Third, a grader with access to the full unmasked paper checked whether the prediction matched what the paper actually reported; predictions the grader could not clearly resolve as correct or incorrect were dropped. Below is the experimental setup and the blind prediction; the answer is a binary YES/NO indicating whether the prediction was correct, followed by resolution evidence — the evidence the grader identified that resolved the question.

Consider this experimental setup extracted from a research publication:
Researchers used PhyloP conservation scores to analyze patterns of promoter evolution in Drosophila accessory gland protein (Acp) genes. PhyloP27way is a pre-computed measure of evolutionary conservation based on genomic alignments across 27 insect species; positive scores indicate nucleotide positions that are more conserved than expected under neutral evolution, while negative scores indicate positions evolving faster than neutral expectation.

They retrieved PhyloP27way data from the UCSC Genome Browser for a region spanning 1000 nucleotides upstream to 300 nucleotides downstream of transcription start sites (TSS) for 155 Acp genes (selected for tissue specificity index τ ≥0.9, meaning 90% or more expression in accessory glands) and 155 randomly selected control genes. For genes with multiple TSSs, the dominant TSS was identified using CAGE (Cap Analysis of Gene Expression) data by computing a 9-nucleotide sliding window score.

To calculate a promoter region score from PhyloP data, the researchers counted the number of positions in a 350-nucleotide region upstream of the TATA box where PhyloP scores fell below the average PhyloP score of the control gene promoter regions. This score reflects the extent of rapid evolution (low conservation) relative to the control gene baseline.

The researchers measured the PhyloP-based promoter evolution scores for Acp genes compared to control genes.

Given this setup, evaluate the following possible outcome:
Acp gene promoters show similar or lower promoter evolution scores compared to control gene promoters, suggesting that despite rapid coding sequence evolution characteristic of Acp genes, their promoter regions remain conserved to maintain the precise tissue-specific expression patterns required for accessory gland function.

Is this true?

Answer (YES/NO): NO